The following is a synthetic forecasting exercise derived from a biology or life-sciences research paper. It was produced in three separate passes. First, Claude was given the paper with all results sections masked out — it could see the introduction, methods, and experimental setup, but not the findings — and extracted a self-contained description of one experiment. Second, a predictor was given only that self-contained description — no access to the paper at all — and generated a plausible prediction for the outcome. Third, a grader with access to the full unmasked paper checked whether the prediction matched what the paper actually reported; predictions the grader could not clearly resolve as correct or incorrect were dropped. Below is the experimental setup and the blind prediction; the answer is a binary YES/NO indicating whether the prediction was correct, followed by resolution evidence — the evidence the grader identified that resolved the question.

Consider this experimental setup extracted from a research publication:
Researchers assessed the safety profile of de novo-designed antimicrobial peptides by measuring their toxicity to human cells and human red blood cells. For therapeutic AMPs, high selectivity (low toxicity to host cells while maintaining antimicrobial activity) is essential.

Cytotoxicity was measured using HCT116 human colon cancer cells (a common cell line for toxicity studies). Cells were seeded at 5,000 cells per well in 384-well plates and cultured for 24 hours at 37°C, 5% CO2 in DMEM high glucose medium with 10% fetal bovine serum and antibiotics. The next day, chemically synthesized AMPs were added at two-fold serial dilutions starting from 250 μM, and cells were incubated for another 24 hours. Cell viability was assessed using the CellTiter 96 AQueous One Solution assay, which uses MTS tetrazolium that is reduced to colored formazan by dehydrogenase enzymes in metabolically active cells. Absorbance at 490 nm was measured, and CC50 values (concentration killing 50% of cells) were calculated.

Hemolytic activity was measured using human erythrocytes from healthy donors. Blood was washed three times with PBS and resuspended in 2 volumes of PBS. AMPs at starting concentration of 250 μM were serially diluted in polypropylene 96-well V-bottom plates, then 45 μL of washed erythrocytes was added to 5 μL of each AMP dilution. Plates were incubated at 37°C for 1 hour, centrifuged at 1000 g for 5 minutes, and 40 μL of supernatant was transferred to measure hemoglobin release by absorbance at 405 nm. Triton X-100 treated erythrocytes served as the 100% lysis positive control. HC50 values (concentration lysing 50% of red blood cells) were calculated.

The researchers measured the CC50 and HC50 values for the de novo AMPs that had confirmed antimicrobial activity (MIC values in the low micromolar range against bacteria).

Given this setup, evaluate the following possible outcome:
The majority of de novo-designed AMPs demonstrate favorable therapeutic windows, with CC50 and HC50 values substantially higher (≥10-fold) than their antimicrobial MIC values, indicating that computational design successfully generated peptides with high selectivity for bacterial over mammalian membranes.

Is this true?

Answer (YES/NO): YES